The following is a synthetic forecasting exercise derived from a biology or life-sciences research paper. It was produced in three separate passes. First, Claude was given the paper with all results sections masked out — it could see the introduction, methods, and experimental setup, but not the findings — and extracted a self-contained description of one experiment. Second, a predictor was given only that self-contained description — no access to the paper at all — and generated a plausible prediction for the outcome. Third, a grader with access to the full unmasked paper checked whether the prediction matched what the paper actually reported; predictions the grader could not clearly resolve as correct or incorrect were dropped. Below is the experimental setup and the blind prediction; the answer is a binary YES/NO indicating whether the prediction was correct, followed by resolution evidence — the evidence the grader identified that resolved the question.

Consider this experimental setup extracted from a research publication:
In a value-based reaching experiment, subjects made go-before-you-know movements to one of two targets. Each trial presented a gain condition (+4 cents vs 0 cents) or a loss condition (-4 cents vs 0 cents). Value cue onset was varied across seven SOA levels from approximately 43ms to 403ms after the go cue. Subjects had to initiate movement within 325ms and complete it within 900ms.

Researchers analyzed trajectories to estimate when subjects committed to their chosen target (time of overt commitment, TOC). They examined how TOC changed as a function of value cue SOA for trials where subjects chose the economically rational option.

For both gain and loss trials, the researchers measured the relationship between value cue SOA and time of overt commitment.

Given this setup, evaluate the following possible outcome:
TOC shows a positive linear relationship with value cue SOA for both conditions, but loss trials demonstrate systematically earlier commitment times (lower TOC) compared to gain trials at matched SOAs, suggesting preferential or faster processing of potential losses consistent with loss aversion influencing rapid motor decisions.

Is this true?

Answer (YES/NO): NO